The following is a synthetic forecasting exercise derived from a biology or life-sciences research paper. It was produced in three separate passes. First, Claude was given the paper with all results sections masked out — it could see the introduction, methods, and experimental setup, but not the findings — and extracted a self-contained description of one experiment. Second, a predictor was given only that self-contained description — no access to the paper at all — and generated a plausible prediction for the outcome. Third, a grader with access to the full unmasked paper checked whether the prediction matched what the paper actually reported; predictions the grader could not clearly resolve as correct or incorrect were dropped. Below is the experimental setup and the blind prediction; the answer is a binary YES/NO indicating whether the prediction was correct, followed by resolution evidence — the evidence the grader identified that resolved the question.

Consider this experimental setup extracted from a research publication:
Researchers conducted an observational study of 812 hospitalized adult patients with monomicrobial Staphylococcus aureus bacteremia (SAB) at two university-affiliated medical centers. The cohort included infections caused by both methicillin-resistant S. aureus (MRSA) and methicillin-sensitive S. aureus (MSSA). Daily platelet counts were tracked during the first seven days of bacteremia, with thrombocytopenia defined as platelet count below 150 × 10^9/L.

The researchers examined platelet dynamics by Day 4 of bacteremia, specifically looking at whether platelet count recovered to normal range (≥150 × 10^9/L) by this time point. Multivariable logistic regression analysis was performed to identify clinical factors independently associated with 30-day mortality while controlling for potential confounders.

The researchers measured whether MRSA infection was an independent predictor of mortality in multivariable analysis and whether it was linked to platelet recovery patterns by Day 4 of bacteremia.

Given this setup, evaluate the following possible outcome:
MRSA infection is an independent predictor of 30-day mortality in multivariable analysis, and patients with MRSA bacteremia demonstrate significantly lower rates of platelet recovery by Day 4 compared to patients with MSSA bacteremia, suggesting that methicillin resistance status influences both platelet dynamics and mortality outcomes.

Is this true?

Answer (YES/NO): NO